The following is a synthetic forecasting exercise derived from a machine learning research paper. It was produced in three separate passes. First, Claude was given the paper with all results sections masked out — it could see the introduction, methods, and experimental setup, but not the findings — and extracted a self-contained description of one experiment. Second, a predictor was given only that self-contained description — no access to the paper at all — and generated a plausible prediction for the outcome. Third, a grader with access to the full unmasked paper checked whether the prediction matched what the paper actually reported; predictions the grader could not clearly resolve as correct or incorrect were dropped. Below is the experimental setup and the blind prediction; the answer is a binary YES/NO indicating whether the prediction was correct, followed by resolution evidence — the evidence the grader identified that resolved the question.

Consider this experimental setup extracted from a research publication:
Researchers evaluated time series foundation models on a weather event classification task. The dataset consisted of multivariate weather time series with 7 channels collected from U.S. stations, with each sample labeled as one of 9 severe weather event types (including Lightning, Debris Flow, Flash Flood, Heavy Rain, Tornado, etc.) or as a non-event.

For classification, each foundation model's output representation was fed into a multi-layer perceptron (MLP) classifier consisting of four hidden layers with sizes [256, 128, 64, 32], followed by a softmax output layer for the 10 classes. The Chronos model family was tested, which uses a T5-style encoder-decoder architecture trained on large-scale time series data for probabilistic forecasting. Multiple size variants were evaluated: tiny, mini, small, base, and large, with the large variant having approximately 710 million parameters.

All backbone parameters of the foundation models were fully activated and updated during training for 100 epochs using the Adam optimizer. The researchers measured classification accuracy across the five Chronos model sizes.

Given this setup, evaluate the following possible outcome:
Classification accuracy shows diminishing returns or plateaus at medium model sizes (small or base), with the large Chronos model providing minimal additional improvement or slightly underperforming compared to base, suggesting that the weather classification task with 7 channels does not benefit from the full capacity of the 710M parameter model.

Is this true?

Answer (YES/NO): NO